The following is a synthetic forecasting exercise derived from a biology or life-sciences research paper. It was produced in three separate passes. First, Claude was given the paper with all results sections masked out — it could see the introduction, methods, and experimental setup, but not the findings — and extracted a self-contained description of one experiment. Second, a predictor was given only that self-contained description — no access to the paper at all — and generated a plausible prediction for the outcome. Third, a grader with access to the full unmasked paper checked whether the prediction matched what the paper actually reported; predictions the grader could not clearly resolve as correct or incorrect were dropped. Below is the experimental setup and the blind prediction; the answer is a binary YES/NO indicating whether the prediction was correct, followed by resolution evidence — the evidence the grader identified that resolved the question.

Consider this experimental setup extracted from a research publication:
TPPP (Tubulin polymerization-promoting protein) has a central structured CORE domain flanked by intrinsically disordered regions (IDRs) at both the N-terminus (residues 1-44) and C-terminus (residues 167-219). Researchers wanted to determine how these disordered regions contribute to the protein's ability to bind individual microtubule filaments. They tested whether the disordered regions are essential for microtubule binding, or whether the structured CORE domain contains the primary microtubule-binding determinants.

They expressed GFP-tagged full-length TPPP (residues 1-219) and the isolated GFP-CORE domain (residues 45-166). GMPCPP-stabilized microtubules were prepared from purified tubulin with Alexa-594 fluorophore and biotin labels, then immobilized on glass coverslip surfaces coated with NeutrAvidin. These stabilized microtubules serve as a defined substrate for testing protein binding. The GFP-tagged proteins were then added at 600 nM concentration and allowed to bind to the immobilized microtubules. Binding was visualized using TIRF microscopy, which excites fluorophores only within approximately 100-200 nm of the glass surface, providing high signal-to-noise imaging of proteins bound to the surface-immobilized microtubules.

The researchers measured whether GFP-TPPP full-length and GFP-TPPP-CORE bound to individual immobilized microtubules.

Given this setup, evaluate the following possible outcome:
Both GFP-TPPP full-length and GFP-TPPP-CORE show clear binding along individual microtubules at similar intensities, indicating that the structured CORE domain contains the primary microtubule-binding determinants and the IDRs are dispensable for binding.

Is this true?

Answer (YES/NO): NO